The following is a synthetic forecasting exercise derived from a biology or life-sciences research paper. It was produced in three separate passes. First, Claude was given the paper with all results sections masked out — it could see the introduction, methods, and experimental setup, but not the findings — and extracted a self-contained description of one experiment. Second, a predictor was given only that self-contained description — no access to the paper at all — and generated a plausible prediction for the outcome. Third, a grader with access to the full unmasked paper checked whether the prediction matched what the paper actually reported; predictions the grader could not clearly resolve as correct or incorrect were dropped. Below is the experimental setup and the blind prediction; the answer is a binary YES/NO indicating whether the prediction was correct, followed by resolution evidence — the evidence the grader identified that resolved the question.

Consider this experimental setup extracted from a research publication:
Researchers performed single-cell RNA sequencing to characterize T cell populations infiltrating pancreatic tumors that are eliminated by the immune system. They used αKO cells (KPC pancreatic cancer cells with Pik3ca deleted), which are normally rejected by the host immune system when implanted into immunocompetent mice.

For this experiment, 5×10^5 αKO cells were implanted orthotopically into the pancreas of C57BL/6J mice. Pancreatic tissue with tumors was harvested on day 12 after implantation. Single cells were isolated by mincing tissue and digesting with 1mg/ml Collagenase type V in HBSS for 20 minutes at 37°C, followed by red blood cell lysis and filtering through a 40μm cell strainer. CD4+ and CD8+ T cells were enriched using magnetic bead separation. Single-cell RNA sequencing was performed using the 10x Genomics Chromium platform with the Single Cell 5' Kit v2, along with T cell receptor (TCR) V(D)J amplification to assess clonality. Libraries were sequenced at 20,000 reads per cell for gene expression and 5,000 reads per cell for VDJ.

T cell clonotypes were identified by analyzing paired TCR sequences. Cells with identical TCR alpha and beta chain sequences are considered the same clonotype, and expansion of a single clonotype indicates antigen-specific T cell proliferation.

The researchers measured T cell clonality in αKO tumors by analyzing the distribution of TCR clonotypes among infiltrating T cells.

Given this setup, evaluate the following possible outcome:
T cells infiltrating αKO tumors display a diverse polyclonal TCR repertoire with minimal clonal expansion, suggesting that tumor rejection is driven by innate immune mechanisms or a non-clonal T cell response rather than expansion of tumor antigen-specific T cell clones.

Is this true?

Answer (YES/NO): NO